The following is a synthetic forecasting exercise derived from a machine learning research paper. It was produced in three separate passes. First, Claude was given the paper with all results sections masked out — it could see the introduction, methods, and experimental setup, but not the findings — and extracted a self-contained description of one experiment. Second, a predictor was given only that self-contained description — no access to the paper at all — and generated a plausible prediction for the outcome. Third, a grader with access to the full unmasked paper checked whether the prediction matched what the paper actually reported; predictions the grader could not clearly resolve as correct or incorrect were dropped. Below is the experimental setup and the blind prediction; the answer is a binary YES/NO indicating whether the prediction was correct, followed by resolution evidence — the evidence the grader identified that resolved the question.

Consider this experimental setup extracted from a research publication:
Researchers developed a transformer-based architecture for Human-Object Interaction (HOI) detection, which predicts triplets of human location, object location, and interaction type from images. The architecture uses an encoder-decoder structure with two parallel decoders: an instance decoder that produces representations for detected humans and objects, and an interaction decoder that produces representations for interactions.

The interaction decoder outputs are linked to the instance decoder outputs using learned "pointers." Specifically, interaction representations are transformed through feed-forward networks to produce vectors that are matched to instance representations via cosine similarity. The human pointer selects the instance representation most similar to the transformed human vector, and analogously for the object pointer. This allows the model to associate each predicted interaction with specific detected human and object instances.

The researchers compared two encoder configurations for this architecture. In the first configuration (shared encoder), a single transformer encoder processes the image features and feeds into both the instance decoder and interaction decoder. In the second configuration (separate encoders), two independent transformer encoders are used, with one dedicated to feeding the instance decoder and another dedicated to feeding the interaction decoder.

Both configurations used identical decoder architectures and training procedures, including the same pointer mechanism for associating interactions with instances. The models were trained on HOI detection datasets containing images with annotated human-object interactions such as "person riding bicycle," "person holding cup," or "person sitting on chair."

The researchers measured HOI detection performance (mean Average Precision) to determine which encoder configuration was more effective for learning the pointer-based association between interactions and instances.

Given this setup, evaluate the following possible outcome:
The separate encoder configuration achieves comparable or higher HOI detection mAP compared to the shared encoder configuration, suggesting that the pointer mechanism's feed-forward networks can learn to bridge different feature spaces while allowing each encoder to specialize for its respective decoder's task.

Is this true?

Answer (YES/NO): NO